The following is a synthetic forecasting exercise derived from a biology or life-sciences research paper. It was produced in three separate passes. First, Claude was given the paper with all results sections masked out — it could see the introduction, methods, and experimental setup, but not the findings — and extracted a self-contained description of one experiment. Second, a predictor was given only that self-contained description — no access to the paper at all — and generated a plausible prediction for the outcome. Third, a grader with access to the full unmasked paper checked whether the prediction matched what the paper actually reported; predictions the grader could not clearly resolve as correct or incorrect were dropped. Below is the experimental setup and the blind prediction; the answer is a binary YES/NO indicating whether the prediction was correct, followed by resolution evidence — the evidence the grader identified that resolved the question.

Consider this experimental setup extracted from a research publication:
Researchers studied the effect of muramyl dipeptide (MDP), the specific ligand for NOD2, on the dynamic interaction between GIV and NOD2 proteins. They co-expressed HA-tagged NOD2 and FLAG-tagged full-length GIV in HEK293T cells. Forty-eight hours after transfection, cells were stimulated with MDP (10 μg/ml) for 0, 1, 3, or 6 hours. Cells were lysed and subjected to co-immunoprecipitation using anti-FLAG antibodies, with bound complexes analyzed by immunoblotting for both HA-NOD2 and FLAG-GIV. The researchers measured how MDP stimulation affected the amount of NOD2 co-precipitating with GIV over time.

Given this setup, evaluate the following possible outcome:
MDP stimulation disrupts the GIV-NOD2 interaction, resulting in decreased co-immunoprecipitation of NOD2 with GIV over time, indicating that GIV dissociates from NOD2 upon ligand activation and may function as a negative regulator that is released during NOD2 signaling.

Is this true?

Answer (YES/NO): NO